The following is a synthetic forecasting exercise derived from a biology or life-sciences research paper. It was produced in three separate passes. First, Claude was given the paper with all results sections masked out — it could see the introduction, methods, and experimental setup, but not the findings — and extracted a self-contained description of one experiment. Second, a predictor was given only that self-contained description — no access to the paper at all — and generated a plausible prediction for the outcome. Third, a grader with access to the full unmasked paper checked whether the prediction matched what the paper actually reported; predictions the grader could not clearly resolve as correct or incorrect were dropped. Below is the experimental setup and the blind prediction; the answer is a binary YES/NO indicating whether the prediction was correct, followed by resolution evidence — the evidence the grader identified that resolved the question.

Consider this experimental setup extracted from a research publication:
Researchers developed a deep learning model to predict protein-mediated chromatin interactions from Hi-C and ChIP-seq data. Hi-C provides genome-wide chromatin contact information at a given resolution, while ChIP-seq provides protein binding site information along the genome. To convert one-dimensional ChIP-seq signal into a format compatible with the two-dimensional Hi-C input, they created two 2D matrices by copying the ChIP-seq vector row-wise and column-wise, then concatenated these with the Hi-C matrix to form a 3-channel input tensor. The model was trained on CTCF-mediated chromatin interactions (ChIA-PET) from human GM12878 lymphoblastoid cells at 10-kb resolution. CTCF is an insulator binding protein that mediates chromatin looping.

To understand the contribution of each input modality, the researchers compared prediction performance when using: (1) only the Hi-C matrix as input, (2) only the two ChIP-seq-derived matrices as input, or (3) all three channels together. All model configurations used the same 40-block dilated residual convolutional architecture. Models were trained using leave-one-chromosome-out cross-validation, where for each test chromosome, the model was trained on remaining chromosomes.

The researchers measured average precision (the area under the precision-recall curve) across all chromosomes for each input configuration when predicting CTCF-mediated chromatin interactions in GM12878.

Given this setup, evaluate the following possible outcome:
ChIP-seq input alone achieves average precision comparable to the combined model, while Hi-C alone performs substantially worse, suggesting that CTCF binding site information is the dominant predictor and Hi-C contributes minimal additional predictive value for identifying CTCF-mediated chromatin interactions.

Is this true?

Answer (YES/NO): NO